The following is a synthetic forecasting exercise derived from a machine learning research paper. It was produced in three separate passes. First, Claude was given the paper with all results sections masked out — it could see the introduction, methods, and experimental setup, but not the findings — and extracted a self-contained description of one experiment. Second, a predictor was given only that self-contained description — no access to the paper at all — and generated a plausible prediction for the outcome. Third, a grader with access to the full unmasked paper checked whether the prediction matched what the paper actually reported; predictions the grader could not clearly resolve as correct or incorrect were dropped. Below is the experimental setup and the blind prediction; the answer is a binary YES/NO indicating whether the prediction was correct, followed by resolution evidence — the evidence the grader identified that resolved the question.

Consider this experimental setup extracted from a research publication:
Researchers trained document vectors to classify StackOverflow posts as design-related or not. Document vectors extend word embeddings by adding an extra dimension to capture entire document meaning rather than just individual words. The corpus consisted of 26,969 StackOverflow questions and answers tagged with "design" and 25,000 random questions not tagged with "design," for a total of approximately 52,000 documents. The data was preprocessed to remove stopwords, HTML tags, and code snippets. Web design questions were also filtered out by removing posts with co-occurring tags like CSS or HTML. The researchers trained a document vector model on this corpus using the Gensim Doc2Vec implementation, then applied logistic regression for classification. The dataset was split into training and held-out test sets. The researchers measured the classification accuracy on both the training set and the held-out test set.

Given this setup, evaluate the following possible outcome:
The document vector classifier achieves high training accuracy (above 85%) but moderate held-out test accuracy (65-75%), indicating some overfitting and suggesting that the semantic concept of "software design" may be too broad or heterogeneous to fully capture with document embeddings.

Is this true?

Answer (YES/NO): NO